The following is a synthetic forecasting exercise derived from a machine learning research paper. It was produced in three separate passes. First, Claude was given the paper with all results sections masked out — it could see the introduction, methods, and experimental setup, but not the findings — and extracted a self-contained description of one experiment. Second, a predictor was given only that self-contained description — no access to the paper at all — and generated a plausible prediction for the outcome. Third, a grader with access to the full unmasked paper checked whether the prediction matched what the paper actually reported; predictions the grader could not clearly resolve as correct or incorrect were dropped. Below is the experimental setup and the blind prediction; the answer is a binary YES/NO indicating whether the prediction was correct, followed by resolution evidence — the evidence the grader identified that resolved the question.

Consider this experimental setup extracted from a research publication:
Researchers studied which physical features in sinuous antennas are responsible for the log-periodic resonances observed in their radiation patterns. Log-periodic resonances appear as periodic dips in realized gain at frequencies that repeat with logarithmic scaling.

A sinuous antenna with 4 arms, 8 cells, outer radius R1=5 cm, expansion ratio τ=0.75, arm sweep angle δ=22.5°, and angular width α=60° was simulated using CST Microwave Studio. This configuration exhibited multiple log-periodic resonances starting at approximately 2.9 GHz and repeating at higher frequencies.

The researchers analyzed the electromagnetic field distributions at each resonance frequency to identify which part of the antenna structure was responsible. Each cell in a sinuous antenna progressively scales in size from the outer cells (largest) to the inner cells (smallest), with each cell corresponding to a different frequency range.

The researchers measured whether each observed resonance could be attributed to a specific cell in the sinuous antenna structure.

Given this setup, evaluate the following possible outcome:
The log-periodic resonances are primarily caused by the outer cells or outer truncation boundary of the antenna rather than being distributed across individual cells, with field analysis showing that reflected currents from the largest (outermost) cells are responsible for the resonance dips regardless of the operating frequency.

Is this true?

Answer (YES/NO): NO